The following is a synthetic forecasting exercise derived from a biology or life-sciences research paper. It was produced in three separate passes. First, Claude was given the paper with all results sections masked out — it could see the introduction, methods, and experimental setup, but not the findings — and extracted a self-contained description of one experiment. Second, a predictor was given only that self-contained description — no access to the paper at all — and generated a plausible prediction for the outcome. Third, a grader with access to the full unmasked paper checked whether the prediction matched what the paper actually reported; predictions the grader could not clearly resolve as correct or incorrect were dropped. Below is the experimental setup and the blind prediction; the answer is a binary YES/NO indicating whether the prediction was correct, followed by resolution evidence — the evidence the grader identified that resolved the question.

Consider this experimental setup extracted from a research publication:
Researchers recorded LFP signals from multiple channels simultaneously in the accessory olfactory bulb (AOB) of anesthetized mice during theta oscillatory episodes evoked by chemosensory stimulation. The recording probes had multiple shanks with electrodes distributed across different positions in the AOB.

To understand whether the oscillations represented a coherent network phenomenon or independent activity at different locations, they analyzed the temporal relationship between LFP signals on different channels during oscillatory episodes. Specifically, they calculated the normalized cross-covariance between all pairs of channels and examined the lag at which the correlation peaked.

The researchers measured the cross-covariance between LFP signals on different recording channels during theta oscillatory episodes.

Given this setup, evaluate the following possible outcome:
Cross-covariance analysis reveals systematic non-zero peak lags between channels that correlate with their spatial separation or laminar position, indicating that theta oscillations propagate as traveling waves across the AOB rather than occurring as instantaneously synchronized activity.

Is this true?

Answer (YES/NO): NO